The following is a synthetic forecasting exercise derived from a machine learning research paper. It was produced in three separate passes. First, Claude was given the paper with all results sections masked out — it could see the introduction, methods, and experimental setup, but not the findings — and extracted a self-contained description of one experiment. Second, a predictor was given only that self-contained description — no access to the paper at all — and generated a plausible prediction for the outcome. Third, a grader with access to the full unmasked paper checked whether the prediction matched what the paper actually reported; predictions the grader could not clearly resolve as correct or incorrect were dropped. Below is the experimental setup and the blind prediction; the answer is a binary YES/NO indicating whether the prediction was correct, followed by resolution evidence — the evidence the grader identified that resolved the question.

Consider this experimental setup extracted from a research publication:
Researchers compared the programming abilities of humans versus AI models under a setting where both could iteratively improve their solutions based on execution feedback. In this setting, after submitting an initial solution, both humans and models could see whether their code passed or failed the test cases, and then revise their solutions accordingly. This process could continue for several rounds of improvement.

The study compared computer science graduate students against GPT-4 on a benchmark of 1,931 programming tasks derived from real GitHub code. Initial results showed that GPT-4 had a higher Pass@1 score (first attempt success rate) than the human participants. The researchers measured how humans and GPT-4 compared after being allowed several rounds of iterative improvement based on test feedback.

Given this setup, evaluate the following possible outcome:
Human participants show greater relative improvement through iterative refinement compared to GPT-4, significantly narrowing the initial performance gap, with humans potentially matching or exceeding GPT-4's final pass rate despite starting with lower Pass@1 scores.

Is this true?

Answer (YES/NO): YES